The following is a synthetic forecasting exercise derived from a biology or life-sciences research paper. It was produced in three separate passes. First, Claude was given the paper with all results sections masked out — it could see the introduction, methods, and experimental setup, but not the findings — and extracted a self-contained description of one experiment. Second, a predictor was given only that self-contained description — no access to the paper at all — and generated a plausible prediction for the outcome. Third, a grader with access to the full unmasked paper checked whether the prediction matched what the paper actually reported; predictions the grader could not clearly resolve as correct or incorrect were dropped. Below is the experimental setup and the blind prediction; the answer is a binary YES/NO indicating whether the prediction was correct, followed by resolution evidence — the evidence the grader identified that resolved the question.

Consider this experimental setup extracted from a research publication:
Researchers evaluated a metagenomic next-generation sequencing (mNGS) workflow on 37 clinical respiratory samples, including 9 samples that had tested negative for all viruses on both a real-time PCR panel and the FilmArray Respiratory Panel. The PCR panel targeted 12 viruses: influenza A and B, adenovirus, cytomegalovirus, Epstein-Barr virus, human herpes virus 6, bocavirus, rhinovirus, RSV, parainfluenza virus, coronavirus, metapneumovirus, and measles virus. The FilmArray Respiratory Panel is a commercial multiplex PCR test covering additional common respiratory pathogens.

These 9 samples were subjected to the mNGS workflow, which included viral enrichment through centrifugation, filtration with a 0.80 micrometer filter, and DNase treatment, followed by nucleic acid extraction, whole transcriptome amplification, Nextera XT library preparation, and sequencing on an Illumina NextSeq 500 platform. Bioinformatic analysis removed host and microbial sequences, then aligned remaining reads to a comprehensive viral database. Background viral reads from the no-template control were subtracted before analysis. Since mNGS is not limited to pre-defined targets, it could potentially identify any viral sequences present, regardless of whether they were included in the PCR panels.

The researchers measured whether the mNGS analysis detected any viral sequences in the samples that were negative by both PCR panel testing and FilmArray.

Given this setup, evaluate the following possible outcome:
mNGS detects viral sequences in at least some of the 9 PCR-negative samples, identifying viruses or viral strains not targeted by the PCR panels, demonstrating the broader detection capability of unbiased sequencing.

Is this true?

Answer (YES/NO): NO